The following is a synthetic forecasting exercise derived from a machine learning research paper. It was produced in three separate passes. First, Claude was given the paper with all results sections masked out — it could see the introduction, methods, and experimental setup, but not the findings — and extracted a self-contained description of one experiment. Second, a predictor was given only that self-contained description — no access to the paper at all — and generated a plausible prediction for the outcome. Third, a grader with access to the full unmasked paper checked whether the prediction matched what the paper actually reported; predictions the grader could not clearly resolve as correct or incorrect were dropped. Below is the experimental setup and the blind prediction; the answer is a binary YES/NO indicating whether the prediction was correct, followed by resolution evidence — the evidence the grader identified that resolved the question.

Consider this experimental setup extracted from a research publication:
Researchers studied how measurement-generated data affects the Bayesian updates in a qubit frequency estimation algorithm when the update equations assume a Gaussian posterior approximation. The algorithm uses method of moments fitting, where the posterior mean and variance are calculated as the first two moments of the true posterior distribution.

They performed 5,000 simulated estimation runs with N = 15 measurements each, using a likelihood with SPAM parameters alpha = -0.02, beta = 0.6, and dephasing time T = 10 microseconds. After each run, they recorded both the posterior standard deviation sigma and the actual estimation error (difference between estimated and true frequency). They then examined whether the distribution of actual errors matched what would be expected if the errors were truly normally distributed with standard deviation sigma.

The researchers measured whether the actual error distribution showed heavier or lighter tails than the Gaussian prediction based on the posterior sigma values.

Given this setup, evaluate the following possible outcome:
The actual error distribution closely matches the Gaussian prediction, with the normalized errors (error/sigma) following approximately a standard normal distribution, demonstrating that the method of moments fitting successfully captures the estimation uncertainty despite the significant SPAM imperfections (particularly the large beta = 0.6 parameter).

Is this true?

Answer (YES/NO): NO